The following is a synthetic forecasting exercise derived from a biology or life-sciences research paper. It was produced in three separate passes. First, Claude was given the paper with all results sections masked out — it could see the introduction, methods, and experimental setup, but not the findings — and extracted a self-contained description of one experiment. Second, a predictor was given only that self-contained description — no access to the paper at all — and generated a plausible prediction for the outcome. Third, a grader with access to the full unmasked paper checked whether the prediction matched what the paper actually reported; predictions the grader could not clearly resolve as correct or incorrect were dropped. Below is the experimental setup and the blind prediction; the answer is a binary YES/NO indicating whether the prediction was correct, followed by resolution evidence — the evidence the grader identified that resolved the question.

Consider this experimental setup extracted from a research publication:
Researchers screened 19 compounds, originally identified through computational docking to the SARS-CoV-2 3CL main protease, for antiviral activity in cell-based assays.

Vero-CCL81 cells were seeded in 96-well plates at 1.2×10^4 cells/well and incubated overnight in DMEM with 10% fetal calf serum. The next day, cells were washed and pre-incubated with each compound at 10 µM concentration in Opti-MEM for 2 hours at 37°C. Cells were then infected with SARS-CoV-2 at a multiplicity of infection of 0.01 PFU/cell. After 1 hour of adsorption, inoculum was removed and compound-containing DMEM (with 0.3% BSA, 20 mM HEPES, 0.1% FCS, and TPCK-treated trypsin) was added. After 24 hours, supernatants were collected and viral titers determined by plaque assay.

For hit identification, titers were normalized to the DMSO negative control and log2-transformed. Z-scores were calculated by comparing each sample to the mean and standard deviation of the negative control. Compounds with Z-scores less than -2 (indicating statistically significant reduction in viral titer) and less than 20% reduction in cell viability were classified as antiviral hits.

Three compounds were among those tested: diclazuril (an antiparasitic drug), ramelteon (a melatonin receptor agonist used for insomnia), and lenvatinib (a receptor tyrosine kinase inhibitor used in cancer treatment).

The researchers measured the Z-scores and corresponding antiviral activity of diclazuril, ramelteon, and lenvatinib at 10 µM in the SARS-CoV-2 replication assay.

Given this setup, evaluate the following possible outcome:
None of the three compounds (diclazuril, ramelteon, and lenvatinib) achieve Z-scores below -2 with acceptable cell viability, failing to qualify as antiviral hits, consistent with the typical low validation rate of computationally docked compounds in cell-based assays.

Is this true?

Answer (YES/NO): NO